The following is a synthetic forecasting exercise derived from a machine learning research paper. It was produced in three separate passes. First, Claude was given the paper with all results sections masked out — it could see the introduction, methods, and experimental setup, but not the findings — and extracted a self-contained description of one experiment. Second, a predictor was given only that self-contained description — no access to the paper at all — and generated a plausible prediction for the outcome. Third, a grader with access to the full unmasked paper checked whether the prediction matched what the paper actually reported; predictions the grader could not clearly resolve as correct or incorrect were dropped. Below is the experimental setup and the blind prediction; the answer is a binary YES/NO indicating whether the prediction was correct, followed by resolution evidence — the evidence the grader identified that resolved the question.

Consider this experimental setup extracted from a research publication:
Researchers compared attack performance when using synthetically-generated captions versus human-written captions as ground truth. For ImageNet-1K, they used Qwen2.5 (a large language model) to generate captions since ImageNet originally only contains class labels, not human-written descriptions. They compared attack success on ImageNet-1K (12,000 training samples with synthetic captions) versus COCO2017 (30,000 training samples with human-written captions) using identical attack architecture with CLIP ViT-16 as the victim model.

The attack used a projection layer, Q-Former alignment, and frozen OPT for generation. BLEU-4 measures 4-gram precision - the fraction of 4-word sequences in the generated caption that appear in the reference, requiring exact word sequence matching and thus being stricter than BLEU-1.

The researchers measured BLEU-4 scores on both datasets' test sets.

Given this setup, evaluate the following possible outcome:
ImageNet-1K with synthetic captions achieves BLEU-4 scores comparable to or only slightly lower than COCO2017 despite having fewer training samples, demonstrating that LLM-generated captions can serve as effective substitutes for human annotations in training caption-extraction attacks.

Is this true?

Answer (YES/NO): NO